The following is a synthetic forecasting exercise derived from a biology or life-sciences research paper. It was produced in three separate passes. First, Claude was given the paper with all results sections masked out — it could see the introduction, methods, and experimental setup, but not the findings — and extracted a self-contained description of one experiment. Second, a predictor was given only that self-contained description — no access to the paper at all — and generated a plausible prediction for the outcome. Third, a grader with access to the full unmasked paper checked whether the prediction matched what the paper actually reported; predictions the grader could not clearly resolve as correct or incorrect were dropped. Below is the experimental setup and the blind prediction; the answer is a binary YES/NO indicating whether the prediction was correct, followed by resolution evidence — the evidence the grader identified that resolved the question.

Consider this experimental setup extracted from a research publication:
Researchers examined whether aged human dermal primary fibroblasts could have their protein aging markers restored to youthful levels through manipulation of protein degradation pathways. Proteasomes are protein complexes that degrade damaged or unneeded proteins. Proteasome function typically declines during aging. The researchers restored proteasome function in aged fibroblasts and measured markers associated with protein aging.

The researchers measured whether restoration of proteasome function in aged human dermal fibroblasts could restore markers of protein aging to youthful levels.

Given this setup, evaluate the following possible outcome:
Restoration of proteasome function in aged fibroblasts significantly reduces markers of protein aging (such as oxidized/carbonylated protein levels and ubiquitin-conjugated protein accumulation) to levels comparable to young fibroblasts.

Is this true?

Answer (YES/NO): YES